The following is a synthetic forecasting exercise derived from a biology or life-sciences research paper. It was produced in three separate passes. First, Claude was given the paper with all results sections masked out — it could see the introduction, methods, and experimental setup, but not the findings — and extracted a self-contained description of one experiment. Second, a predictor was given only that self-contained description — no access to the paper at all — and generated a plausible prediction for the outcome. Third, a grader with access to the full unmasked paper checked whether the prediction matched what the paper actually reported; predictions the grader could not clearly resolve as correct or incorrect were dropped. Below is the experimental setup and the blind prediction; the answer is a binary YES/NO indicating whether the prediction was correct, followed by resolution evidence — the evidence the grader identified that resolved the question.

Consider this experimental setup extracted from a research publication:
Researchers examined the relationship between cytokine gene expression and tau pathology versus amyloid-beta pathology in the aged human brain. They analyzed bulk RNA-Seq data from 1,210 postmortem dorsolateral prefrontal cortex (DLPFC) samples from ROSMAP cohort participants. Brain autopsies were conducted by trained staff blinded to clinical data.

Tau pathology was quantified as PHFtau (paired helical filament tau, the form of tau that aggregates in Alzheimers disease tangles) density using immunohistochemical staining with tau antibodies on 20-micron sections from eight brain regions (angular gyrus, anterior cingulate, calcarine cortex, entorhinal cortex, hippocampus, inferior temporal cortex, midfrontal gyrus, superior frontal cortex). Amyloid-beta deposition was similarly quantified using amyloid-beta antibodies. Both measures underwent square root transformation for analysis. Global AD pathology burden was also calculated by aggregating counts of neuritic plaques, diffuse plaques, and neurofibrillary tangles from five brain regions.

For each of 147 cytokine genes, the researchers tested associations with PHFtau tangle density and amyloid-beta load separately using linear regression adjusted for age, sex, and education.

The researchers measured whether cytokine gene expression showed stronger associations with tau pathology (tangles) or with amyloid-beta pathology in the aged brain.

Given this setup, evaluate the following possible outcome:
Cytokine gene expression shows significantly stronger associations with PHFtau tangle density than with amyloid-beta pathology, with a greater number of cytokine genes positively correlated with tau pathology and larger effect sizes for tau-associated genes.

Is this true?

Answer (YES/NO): NO